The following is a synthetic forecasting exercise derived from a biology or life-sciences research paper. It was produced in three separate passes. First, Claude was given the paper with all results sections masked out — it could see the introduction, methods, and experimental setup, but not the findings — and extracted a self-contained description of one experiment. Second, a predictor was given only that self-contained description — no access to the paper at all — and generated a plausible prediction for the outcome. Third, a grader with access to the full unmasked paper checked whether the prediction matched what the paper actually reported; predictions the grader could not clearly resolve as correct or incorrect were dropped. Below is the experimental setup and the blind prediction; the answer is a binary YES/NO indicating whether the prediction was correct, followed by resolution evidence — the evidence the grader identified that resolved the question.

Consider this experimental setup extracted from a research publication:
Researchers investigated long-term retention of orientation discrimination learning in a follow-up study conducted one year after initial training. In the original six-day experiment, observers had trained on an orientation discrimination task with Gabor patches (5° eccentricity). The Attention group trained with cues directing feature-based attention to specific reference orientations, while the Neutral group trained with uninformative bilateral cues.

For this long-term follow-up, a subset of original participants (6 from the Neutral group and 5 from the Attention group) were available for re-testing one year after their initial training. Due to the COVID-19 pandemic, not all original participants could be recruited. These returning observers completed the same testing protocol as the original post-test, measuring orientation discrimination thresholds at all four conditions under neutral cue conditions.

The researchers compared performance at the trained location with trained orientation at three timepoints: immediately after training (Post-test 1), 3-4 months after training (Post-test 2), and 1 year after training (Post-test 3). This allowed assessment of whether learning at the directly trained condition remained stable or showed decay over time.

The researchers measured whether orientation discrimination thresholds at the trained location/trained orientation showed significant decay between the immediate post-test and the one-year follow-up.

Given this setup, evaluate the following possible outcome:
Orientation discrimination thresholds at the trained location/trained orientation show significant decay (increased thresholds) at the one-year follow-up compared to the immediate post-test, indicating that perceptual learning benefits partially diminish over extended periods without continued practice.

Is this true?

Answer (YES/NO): NO